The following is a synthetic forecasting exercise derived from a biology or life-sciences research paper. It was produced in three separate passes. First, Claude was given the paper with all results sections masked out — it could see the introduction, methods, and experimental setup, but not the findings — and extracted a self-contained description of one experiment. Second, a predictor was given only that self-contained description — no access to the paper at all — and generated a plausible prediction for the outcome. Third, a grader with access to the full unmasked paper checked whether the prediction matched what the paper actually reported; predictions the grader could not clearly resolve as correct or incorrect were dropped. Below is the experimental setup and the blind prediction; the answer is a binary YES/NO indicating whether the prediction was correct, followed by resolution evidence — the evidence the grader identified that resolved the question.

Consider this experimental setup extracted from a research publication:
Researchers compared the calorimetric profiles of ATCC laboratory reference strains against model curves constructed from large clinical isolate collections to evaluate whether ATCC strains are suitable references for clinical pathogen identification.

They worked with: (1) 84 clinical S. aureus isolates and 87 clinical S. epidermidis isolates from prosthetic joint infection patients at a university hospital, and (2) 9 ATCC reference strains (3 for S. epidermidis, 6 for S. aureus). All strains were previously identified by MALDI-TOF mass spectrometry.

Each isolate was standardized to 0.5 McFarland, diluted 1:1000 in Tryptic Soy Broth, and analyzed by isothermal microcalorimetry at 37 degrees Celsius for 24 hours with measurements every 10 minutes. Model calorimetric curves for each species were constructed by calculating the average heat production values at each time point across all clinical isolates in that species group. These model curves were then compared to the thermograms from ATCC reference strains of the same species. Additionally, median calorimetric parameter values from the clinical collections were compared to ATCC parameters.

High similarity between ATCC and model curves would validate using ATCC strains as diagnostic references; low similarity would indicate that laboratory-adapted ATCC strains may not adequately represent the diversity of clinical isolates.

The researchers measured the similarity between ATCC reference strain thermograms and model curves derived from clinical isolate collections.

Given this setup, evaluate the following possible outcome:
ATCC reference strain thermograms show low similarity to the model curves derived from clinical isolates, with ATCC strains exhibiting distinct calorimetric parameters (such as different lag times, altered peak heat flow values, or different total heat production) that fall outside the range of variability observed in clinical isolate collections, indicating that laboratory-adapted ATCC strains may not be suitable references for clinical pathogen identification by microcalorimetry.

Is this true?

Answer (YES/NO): YES